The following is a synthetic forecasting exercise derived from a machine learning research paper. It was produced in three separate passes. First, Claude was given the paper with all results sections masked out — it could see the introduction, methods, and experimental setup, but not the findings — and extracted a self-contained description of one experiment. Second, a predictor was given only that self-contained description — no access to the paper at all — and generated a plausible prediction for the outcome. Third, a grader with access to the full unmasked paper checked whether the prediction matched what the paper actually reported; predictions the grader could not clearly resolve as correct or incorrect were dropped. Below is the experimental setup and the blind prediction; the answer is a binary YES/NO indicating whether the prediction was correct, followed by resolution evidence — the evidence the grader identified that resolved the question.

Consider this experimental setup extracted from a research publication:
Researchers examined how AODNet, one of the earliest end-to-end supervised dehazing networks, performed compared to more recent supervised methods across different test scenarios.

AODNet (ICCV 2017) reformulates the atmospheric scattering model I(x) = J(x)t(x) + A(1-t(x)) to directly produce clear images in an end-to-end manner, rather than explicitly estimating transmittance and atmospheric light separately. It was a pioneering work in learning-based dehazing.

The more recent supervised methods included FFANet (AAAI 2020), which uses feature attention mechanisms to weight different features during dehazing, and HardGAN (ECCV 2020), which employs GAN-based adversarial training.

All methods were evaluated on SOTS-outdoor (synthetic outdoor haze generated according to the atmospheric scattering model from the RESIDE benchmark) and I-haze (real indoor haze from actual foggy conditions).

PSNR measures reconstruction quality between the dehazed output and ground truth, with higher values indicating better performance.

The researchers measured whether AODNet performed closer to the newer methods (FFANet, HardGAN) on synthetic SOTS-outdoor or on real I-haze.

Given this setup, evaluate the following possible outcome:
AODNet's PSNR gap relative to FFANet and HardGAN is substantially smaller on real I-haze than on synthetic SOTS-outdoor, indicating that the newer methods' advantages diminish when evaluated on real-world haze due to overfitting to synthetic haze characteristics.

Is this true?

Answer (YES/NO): YES